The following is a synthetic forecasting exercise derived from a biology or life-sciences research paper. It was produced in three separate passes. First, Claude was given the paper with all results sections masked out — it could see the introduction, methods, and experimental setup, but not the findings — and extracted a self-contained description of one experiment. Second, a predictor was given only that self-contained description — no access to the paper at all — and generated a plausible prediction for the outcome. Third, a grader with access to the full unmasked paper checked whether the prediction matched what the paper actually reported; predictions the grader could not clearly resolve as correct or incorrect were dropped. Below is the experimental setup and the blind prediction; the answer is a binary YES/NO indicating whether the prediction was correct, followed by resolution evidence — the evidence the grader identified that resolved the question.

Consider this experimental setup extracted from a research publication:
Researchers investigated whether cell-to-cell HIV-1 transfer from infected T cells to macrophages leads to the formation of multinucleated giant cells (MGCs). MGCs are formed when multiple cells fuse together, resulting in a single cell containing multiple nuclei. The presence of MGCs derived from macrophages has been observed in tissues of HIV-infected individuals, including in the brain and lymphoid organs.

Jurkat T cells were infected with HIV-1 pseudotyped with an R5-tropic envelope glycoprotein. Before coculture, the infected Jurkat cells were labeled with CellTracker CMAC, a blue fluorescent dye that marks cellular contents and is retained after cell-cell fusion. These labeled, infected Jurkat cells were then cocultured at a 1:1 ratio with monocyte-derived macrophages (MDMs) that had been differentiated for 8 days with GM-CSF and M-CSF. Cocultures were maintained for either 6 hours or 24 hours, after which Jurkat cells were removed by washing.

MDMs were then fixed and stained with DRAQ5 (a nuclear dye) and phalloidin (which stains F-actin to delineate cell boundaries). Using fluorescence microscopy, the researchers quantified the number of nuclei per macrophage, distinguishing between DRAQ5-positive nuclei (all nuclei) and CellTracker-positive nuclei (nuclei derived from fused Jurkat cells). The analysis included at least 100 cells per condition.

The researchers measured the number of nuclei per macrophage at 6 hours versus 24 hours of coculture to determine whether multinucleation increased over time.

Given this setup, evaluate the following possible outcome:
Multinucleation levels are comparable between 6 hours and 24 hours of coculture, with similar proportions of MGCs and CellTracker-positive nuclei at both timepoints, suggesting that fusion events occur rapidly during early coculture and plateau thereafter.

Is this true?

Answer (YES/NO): NO